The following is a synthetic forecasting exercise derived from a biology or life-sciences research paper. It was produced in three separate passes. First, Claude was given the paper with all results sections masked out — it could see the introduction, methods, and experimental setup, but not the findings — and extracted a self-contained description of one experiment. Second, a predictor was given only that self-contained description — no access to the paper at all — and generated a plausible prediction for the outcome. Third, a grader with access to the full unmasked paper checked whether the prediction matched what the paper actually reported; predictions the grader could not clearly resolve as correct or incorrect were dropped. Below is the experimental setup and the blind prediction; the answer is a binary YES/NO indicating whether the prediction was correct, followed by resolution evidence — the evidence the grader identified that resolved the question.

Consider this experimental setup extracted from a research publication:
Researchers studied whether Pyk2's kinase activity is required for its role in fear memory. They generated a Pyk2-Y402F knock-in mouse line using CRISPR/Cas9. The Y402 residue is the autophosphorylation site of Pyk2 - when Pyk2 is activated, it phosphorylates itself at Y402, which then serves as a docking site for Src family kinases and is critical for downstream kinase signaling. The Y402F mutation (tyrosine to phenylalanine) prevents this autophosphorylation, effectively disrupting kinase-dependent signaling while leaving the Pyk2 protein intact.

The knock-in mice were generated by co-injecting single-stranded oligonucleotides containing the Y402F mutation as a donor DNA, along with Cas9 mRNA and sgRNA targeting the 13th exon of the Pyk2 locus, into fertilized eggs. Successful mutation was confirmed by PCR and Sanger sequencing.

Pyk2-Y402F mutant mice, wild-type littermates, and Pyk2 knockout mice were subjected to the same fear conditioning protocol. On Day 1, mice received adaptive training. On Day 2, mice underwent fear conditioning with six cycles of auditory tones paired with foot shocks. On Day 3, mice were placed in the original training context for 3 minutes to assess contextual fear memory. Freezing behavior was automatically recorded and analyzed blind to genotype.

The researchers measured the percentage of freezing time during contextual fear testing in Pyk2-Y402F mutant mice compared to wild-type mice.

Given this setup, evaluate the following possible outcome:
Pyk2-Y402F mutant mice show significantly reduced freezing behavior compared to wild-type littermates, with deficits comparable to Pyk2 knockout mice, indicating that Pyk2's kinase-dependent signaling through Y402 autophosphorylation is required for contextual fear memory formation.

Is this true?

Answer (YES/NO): NO